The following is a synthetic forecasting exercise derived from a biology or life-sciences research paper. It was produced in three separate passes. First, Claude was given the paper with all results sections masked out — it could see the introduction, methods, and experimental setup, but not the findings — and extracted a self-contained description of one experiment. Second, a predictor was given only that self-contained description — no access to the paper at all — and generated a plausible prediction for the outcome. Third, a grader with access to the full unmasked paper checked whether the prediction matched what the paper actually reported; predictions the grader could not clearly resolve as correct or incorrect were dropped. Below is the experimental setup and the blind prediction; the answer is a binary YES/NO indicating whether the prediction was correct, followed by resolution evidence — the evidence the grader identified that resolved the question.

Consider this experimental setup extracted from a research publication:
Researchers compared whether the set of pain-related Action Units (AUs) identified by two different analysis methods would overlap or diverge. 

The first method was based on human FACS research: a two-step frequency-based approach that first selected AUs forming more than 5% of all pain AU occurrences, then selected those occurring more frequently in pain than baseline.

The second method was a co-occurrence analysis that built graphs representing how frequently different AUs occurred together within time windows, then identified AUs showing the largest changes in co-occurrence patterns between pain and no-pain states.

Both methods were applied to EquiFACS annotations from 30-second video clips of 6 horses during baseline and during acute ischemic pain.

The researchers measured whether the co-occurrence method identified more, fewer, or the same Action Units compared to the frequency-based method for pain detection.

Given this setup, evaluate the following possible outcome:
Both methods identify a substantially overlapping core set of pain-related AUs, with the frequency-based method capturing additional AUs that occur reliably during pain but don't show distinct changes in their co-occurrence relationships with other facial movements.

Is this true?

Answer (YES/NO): NO